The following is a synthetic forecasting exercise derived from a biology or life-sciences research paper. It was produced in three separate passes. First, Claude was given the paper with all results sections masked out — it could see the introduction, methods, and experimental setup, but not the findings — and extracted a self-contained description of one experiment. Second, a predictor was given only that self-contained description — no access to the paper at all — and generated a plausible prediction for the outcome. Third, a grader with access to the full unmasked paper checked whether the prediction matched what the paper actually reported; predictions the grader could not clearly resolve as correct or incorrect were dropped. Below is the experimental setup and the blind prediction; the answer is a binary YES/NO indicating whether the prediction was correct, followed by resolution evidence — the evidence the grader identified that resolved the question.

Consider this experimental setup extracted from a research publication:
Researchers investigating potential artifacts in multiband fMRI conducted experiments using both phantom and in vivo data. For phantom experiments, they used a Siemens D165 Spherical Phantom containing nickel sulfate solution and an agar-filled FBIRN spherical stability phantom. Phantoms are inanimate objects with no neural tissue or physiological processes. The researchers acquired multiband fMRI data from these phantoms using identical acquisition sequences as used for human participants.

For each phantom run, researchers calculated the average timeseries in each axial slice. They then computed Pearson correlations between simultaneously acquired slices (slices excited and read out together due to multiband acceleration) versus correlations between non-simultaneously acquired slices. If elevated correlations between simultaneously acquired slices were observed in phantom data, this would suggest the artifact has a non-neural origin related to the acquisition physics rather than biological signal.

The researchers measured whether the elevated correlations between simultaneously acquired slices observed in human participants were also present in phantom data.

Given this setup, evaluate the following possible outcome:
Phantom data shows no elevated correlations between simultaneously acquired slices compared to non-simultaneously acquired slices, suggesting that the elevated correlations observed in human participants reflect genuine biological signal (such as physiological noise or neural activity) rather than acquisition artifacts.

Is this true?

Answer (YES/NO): NO